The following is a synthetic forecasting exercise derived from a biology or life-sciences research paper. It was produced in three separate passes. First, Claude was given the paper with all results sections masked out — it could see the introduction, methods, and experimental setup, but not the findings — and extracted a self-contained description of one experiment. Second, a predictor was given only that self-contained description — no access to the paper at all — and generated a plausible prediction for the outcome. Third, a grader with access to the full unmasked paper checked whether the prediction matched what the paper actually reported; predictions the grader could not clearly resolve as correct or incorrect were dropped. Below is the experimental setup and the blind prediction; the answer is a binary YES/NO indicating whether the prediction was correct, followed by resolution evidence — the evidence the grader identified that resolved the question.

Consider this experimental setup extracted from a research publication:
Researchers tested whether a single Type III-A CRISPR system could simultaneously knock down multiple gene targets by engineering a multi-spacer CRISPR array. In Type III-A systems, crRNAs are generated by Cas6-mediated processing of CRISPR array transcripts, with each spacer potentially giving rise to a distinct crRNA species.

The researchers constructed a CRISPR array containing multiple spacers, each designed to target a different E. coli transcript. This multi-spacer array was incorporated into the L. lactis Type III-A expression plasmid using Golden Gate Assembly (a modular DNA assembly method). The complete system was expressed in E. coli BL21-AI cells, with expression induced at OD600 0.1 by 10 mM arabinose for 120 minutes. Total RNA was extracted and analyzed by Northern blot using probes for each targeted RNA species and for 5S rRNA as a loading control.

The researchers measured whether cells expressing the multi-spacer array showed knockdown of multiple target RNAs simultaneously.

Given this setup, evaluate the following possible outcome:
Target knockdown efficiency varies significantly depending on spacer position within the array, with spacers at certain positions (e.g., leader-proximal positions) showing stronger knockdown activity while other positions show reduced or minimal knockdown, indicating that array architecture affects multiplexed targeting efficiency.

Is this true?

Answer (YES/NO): NO